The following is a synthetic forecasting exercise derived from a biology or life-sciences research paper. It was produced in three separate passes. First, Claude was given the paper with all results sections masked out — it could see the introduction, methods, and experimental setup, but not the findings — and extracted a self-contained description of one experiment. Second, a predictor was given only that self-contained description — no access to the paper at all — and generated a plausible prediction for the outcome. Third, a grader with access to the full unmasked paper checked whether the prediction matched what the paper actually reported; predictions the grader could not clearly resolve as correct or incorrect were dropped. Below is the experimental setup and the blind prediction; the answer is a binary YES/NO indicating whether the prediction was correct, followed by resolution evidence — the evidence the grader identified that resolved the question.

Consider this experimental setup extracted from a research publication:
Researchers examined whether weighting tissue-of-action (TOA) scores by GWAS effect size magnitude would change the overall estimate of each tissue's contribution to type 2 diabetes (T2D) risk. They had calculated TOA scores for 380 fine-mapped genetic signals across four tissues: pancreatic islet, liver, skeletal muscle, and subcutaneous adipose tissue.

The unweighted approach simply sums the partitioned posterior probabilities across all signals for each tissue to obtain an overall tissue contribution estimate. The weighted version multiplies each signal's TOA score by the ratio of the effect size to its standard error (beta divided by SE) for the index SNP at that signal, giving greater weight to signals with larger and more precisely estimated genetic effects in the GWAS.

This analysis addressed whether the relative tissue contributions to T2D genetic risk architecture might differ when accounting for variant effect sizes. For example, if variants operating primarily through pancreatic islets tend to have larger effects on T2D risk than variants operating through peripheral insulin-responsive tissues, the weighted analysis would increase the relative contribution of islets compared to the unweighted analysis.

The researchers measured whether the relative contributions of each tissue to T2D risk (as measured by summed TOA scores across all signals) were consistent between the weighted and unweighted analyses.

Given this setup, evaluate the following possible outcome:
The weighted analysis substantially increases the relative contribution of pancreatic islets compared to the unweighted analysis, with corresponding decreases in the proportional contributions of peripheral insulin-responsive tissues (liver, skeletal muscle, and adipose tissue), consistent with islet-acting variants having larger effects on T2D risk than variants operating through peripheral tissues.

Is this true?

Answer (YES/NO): NO